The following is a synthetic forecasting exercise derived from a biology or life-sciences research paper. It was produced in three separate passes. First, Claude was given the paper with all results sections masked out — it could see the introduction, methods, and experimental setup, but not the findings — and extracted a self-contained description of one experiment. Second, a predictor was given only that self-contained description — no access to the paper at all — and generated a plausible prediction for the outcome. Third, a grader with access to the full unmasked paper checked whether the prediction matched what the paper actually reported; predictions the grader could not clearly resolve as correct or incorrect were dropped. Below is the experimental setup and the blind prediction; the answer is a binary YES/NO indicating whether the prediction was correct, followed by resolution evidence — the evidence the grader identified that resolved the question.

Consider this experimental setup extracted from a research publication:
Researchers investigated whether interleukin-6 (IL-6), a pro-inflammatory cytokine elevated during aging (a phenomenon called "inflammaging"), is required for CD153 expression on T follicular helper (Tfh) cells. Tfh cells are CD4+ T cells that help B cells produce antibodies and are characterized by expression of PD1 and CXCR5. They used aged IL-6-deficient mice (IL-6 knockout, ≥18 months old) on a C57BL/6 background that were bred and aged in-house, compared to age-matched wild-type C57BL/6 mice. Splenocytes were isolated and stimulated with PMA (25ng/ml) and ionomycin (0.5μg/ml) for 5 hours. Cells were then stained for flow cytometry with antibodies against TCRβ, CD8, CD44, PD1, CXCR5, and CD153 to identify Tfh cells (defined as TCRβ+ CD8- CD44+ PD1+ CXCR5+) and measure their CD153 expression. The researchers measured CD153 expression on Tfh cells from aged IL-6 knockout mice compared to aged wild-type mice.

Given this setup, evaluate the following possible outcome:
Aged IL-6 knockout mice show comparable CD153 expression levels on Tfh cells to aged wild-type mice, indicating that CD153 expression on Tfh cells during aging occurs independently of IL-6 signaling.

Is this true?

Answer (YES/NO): NO